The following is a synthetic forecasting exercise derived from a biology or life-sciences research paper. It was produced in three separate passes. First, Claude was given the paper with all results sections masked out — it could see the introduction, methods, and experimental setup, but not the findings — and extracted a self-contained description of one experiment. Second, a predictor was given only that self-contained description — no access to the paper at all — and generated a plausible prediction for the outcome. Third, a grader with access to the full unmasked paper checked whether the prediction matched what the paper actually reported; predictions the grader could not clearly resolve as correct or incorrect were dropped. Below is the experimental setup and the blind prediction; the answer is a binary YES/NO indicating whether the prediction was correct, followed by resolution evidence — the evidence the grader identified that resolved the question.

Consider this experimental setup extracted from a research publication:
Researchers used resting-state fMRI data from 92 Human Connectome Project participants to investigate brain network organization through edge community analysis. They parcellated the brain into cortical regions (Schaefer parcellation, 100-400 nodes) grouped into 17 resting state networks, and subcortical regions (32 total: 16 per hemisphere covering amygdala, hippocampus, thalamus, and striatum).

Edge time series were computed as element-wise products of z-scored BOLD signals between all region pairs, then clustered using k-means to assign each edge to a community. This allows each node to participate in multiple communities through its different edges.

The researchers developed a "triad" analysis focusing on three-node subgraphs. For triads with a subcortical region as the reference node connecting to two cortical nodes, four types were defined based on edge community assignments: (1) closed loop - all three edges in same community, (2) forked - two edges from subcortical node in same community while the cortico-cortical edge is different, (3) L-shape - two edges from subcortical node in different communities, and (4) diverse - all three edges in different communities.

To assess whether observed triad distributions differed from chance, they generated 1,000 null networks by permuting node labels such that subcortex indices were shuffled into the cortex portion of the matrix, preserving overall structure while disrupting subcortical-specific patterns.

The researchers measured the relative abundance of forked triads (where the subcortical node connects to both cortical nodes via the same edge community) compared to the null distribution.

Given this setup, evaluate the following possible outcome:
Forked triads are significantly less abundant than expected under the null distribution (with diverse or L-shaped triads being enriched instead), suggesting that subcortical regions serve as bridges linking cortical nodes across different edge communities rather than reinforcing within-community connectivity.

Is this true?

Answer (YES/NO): NO